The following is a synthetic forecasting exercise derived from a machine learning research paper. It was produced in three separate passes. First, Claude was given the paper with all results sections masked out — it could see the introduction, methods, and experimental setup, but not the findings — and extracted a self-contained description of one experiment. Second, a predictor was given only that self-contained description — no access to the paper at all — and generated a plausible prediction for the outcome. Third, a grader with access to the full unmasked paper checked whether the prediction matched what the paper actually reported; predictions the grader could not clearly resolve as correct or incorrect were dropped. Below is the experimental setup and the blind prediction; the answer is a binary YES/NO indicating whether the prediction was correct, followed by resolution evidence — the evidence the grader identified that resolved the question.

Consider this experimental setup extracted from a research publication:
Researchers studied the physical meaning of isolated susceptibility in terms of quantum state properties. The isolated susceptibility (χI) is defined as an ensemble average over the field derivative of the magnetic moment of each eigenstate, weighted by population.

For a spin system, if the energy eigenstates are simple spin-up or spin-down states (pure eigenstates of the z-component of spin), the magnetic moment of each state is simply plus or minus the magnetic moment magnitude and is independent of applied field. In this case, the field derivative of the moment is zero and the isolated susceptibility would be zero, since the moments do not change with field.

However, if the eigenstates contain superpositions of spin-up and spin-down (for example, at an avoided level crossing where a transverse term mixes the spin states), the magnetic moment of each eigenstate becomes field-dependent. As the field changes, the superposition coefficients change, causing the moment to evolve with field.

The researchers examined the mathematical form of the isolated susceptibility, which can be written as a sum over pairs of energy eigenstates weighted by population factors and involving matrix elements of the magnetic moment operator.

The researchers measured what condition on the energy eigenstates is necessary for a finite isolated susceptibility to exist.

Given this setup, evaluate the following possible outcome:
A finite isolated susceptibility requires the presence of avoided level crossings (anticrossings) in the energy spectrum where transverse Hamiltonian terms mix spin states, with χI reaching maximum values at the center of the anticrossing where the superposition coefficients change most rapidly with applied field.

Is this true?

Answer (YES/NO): NO